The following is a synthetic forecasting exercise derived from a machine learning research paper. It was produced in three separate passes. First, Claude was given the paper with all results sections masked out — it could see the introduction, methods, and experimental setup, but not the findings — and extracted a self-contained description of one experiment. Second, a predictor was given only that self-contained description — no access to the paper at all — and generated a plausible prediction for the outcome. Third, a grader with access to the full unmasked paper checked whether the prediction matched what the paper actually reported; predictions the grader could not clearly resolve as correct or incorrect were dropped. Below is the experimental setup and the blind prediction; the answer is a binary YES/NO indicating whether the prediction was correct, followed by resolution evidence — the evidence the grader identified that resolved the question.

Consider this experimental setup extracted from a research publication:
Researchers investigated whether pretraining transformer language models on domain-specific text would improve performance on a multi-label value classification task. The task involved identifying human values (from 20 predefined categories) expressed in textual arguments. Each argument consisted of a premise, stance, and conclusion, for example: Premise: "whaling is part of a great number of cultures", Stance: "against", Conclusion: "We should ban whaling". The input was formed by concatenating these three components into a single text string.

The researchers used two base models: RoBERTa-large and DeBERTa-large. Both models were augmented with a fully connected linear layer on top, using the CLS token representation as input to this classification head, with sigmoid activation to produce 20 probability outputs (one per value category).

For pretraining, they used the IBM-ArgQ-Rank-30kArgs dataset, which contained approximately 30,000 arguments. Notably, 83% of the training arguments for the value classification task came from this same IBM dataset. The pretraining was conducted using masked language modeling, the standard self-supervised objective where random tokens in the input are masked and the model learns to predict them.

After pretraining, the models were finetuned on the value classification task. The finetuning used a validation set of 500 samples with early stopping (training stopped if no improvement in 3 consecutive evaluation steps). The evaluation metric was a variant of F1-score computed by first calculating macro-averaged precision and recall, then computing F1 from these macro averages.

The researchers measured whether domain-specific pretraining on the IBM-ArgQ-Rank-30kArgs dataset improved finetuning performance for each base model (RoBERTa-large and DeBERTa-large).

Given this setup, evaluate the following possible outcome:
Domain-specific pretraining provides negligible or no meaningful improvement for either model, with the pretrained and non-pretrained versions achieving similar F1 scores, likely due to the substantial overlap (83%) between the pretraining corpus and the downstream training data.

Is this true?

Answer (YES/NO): NO